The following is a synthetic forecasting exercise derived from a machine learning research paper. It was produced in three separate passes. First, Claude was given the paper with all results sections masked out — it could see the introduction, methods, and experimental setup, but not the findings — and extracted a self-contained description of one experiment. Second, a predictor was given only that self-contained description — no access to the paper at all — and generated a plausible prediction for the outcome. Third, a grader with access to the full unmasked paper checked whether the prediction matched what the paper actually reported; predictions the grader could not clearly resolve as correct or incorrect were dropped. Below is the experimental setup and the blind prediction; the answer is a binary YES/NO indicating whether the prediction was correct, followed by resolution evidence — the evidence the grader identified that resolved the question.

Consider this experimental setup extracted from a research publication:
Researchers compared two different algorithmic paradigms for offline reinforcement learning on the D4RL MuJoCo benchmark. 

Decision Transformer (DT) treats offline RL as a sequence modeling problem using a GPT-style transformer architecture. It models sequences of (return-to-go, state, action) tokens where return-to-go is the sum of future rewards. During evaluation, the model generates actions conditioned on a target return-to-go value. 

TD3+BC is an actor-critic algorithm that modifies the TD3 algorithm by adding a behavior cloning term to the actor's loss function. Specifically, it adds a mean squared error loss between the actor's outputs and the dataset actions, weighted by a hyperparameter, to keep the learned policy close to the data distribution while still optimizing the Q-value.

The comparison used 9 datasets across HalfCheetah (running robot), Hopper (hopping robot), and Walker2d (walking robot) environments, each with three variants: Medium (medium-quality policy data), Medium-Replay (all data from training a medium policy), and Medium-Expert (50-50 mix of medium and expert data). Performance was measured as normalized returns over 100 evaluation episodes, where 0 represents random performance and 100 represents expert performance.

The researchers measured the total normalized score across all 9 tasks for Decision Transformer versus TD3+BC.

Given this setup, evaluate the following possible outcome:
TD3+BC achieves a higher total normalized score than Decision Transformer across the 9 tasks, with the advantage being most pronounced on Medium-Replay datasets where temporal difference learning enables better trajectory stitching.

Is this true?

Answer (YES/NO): NO